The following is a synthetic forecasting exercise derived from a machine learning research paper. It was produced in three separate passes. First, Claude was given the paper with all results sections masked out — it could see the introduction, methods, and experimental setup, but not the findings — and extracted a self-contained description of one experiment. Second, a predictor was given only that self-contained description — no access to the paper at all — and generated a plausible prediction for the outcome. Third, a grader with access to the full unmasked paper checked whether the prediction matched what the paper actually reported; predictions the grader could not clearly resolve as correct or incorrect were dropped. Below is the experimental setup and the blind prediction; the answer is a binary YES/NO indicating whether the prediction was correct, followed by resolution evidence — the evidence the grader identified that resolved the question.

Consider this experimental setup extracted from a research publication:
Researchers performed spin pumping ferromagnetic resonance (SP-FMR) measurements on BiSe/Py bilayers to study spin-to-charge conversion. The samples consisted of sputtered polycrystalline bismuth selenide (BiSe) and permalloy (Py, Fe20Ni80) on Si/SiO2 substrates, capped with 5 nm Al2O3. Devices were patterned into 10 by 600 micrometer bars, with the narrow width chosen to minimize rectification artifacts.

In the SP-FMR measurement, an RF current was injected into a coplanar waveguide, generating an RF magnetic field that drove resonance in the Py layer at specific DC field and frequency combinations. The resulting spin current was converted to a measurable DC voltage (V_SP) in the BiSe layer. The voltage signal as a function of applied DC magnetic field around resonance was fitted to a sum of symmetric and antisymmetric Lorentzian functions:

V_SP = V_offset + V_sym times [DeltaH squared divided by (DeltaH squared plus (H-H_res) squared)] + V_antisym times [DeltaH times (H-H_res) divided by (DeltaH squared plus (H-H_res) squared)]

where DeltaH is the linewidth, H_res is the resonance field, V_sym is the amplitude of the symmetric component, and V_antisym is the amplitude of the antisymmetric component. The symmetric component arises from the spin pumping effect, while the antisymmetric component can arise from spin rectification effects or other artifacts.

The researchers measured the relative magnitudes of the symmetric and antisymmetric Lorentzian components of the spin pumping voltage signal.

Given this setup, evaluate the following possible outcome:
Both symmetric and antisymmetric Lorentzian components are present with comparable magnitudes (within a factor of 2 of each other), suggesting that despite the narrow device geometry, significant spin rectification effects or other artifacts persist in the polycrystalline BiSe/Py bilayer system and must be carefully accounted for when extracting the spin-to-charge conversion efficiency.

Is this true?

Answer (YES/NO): NO